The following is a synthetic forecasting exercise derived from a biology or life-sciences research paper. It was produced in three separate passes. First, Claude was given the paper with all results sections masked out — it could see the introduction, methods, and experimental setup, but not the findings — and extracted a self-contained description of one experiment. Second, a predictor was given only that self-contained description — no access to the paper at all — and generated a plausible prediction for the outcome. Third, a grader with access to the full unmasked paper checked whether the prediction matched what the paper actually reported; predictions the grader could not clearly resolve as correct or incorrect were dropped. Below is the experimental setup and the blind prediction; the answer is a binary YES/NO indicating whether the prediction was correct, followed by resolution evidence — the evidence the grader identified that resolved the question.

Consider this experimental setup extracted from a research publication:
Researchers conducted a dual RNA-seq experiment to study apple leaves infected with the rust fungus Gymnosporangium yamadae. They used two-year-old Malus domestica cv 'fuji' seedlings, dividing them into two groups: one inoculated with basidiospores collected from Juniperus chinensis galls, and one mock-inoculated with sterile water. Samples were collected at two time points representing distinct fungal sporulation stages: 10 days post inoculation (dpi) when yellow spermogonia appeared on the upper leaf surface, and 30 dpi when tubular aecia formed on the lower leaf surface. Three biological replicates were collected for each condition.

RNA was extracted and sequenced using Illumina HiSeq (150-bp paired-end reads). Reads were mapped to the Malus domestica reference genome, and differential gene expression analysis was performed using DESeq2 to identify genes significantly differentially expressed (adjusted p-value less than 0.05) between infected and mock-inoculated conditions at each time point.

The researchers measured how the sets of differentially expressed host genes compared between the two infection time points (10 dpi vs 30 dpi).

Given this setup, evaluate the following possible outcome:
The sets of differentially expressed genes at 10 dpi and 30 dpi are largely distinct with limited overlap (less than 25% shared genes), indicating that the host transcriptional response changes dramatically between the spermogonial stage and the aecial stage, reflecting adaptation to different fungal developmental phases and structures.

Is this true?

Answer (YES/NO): YES